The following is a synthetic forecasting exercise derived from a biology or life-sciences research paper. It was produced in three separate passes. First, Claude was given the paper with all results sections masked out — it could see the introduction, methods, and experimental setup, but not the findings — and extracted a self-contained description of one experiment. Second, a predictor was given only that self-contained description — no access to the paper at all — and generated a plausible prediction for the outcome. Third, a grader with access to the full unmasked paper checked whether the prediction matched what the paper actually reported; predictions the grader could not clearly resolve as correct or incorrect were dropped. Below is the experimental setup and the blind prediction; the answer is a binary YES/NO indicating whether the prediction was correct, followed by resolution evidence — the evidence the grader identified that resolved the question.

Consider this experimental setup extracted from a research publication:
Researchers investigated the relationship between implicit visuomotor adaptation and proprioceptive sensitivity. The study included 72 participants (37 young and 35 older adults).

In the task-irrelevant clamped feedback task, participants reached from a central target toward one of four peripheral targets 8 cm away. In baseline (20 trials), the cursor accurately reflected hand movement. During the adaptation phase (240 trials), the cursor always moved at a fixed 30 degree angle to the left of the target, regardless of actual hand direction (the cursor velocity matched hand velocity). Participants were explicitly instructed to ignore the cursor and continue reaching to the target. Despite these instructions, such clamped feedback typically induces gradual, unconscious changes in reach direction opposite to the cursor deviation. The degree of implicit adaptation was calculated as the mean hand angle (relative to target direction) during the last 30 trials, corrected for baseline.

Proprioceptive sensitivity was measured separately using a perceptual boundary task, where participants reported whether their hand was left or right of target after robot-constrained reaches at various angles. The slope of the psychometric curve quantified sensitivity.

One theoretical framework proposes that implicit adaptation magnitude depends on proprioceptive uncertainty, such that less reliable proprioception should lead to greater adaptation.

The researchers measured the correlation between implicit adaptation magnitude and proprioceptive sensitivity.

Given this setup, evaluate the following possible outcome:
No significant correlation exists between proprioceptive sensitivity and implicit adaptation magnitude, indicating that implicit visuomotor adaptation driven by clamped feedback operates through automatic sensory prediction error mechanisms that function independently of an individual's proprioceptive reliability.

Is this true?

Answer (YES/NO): YES